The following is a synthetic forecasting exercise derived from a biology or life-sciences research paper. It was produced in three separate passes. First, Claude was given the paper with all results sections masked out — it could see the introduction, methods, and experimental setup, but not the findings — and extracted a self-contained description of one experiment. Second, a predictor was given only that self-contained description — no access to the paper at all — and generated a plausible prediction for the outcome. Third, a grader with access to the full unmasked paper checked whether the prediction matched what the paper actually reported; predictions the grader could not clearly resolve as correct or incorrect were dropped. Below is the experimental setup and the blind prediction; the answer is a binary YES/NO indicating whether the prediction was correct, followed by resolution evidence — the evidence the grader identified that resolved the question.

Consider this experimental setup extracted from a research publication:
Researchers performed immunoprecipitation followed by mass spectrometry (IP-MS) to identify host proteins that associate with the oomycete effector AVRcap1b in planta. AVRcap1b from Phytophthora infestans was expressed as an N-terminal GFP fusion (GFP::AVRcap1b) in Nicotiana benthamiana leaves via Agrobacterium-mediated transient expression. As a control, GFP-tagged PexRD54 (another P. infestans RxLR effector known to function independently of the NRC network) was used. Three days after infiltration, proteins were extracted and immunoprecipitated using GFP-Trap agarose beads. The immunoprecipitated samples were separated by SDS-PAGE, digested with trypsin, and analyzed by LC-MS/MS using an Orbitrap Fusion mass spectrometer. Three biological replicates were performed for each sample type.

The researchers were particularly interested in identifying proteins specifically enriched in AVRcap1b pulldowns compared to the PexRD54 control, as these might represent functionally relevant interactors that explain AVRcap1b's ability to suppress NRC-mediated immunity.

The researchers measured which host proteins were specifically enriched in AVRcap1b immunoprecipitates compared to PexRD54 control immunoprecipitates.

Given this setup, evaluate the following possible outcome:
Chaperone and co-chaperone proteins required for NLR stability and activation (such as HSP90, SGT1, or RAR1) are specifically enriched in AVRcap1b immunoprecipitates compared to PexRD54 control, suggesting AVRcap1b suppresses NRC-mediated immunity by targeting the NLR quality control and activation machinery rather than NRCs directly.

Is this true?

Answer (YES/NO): NO